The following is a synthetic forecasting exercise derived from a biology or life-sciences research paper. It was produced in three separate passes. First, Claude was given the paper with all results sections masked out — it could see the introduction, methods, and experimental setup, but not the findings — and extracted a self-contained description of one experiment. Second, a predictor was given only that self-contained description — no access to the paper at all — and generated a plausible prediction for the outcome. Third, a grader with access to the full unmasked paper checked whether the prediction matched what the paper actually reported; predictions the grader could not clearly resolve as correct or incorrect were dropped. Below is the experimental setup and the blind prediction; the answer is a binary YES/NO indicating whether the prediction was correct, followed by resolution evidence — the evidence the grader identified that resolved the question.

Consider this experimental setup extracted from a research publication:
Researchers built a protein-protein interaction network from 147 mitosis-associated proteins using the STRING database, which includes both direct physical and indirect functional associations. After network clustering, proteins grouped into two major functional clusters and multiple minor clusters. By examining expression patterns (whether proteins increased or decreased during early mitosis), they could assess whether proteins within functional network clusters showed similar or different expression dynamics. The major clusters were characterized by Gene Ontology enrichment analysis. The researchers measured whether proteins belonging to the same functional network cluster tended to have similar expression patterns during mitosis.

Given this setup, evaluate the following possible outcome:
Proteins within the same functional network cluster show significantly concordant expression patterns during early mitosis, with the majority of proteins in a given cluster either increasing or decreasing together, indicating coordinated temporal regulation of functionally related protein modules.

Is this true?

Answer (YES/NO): YES